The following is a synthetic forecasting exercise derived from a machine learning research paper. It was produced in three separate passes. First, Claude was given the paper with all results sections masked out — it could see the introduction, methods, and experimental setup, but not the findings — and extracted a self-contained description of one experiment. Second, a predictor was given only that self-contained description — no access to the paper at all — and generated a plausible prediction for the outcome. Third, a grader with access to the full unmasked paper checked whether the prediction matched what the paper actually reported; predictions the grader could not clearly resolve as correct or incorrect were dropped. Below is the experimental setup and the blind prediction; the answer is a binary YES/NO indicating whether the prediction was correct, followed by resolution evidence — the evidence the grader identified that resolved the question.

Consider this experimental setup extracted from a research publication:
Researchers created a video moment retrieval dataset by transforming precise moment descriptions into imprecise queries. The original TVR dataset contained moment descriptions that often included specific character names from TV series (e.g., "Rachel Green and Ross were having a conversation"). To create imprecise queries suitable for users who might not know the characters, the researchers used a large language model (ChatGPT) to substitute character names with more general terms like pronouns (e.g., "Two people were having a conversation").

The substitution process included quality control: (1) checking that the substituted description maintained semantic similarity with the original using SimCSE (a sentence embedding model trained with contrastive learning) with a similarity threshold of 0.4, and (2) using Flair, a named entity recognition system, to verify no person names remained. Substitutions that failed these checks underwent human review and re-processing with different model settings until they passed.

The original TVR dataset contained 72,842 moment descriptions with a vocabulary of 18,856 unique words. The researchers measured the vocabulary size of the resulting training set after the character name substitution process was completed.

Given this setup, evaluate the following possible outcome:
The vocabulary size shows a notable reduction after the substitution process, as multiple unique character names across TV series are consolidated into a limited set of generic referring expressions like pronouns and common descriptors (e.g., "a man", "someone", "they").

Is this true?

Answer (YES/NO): YES